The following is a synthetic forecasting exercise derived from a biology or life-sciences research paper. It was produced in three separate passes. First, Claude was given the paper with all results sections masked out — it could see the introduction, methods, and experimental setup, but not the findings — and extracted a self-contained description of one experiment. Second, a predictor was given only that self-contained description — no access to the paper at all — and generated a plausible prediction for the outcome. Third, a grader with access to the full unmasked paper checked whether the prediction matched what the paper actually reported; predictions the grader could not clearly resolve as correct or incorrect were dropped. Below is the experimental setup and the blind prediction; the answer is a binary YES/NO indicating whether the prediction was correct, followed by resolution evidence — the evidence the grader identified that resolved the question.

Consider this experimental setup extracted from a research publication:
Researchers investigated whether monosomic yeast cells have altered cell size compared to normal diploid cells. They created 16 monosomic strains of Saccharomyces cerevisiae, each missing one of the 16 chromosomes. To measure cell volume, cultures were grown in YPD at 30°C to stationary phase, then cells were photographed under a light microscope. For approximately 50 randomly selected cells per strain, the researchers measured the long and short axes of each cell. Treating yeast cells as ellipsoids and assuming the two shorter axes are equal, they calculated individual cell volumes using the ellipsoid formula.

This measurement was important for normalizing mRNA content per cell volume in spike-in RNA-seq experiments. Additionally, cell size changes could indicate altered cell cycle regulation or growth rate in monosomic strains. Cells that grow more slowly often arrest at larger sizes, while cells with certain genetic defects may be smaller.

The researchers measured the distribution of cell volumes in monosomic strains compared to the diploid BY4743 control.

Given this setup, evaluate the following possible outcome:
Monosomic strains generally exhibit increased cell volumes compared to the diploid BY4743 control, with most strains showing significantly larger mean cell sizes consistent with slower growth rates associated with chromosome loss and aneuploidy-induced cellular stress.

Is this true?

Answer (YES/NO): YES